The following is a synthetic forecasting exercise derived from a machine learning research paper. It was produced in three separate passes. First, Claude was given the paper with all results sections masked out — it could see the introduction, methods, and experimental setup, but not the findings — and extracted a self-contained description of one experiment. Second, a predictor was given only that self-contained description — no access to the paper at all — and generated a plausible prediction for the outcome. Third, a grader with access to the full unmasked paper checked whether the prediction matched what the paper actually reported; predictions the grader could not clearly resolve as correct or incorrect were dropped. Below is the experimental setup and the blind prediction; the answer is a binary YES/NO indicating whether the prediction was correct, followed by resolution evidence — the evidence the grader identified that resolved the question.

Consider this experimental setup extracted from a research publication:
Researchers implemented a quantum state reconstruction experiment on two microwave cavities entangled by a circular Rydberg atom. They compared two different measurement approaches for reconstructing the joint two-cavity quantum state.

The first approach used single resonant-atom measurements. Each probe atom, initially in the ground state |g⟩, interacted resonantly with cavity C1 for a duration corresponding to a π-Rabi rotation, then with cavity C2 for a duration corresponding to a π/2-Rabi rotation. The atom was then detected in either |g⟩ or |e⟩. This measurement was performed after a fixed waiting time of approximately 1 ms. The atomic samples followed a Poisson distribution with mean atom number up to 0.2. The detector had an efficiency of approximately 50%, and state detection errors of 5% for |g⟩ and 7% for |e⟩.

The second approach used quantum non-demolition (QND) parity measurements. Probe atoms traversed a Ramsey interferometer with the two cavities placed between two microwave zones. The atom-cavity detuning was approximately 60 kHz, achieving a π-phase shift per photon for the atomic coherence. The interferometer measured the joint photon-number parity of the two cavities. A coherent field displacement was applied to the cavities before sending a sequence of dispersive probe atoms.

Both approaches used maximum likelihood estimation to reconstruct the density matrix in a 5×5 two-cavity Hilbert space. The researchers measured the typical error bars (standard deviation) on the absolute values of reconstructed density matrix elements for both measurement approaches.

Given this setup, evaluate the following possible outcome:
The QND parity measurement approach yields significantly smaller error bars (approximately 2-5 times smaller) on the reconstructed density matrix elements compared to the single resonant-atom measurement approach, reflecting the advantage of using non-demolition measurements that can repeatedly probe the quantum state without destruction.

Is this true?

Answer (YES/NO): NO